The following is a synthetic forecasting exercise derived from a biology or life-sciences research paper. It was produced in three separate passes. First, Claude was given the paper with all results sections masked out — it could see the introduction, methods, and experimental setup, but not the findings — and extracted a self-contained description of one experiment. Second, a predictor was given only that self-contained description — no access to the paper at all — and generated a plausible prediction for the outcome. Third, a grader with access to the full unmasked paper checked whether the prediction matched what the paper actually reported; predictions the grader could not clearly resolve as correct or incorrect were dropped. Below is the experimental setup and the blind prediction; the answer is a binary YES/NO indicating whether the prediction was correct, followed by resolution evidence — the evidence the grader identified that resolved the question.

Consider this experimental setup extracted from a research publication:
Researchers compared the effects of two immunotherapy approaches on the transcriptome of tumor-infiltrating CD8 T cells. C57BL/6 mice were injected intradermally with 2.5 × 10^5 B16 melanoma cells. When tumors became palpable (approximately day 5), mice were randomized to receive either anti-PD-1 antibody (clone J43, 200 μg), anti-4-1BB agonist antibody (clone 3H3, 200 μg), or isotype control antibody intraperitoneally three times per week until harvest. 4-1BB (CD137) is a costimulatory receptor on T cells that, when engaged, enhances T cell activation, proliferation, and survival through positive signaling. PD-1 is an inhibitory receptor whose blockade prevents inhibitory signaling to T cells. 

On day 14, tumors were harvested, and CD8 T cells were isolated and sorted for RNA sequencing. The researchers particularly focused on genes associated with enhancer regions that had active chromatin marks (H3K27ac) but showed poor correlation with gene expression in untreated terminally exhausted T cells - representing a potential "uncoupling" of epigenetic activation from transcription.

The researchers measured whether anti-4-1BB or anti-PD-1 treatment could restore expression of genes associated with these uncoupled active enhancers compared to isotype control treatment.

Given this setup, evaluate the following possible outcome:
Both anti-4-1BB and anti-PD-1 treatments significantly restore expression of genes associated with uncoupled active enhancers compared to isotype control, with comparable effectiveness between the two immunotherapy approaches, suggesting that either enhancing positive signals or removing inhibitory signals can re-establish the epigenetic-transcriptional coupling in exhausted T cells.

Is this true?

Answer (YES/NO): NO